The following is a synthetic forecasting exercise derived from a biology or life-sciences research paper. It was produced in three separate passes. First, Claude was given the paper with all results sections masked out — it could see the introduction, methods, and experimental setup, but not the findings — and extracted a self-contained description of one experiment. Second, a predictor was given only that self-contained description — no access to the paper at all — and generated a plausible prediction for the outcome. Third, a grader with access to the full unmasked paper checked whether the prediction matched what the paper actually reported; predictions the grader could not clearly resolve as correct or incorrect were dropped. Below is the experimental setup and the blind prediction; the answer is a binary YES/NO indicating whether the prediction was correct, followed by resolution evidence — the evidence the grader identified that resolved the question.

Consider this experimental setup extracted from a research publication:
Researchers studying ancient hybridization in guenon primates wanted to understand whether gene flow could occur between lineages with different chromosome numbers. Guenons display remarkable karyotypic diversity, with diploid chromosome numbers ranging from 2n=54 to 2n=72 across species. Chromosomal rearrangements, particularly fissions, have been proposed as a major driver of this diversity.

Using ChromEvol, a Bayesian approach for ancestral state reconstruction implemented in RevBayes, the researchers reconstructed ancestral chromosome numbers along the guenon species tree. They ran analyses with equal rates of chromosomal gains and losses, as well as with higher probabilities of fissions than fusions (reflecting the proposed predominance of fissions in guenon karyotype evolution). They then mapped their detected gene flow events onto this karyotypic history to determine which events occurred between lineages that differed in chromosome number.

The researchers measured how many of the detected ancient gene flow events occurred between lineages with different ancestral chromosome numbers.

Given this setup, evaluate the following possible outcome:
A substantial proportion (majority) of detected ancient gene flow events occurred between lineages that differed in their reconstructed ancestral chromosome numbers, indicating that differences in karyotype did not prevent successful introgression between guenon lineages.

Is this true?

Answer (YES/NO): YES